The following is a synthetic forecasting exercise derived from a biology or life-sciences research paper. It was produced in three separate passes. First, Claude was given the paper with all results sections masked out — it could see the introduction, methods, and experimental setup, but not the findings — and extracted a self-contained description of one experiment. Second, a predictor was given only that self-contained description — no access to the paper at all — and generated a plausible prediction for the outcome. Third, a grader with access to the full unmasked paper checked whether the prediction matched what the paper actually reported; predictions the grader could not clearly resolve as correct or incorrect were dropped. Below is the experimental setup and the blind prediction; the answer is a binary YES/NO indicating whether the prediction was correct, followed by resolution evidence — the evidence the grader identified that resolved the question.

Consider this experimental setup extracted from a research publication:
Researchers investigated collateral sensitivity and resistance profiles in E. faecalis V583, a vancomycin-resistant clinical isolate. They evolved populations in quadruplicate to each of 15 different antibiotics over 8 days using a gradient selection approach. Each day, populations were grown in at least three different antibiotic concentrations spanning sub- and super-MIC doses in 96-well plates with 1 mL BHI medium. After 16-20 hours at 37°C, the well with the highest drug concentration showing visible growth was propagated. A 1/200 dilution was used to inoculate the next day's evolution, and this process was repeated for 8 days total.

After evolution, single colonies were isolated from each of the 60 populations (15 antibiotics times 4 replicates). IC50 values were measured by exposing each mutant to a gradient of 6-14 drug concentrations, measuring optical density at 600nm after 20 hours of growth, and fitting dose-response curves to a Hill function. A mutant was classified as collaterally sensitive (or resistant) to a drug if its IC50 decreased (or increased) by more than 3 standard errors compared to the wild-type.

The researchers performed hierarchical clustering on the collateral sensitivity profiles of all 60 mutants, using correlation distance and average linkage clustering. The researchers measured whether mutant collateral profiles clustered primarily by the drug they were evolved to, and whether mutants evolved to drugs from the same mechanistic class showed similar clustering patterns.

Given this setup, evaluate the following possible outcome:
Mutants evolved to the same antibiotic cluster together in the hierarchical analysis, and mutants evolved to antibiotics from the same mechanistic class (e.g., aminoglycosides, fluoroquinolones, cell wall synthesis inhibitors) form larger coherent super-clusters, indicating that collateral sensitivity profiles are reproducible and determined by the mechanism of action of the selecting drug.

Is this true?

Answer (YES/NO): YES